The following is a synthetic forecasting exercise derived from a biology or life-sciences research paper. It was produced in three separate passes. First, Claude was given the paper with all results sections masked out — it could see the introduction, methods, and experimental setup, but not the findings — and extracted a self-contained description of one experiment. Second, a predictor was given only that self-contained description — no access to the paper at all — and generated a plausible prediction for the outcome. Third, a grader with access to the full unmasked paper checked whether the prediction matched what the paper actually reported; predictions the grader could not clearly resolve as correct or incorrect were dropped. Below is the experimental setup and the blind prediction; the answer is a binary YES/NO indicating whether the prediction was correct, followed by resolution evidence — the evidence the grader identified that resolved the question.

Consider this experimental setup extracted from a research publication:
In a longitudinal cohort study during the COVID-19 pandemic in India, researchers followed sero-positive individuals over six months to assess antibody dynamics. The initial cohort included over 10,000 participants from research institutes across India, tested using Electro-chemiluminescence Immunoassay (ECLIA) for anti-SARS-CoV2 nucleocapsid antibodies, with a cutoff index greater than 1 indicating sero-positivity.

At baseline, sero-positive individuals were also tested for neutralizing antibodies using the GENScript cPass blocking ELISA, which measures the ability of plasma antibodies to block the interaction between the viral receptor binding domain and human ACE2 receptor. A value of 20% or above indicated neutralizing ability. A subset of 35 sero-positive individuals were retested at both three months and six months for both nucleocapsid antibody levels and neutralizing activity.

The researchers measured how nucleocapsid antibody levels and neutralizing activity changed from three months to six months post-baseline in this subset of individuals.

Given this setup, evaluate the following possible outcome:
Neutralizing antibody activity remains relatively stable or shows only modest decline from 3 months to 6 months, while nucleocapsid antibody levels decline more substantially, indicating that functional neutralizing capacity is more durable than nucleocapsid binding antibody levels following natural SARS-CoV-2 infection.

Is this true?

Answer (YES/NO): YES